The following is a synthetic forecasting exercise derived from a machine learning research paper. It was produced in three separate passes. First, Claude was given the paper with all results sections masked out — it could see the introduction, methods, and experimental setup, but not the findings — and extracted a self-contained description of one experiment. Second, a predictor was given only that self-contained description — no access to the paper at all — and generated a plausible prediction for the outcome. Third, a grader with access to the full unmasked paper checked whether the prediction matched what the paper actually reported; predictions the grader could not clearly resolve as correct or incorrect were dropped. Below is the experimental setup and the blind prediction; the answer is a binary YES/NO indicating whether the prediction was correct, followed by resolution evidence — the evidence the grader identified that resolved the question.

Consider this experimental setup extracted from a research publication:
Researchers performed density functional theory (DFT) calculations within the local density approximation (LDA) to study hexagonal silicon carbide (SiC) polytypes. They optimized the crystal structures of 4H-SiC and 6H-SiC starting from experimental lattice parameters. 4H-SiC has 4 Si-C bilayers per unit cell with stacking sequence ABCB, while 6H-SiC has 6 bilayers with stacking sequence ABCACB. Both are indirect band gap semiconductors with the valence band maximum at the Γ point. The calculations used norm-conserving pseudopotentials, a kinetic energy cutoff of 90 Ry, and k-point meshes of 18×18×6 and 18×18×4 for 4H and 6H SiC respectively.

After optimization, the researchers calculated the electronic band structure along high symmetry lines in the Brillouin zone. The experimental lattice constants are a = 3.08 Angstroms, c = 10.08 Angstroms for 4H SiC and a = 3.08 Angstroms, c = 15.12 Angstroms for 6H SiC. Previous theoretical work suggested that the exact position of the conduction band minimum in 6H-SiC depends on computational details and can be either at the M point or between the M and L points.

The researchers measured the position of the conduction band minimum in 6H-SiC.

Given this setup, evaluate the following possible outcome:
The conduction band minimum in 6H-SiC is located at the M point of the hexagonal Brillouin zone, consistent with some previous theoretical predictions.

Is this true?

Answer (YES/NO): NO